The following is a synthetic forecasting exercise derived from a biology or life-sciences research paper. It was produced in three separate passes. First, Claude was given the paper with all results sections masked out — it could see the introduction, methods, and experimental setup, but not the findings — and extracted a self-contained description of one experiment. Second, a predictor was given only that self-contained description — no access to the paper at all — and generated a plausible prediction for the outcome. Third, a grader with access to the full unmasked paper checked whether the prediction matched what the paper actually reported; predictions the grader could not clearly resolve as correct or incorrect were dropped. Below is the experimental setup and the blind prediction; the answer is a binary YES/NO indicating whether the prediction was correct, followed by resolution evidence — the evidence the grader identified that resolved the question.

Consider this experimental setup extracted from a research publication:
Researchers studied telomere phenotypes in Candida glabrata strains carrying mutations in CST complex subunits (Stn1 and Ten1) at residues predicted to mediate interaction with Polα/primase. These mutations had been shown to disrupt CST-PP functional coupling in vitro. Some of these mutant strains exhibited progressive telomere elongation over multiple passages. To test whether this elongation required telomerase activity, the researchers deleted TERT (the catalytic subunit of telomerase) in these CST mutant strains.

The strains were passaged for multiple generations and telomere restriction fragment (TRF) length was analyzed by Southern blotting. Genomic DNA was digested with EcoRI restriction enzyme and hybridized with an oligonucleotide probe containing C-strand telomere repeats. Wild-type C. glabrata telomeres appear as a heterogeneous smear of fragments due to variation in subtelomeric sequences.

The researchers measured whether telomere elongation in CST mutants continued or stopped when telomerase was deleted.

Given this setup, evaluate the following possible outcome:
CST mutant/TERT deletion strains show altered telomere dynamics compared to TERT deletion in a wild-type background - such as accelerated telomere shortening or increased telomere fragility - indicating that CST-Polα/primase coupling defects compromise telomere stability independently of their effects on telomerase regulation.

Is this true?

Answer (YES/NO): YES